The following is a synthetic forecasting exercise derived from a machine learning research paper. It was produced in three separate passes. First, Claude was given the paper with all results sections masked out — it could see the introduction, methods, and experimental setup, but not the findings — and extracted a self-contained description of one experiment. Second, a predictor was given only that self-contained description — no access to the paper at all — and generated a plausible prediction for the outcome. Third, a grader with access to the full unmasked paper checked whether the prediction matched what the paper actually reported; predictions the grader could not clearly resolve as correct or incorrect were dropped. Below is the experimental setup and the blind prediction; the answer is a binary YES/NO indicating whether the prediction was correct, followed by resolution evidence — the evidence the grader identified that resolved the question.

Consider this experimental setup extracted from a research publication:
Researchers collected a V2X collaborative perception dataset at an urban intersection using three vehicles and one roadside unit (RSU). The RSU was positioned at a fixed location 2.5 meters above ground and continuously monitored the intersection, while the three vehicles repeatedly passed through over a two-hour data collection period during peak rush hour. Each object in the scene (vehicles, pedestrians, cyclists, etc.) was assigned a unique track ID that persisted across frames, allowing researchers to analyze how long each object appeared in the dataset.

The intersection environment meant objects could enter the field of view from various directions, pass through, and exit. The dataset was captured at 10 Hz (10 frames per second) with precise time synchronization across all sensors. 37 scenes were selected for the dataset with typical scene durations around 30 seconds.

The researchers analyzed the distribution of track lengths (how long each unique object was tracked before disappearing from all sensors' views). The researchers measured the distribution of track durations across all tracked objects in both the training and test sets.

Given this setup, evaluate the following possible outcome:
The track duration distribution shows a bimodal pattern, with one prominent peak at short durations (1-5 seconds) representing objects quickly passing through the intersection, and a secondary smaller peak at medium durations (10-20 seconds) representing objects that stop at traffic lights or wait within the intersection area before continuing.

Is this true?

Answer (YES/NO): NO